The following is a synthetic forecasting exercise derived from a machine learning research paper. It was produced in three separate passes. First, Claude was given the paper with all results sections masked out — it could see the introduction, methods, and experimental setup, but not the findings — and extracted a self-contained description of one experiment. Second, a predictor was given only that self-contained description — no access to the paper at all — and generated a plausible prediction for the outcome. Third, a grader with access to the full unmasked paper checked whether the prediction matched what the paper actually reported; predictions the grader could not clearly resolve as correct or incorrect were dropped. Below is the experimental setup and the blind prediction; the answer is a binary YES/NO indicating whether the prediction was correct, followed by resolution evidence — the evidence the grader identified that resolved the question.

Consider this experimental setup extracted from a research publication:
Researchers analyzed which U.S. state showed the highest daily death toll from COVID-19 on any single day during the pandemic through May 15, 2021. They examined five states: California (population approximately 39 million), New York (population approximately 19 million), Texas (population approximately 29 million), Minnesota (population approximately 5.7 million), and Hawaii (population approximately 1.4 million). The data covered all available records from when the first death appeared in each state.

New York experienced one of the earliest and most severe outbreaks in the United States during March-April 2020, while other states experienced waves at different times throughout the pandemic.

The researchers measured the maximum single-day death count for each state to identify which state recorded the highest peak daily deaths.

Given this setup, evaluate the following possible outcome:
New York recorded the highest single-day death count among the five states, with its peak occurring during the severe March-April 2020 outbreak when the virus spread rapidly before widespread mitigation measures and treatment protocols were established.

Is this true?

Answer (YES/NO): YES